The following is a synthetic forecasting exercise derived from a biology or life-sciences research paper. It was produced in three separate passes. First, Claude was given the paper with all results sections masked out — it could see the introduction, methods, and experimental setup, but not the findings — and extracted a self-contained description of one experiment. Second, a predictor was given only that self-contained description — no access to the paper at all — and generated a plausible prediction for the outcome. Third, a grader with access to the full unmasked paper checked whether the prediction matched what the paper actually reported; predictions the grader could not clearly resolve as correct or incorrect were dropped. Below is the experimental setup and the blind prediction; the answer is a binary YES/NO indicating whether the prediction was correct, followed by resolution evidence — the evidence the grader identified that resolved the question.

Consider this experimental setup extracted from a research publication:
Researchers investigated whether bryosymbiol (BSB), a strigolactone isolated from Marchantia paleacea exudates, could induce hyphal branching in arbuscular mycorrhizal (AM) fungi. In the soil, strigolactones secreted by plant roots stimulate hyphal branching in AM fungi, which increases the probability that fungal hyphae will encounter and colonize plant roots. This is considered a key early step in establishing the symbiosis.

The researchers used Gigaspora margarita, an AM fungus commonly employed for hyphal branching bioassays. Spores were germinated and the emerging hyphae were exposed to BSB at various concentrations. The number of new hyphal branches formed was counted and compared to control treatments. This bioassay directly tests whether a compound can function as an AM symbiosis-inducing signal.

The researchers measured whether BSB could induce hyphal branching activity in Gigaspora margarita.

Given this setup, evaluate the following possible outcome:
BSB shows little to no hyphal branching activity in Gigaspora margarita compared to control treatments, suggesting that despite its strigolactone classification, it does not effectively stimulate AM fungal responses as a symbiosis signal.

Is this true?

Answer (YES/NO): NO